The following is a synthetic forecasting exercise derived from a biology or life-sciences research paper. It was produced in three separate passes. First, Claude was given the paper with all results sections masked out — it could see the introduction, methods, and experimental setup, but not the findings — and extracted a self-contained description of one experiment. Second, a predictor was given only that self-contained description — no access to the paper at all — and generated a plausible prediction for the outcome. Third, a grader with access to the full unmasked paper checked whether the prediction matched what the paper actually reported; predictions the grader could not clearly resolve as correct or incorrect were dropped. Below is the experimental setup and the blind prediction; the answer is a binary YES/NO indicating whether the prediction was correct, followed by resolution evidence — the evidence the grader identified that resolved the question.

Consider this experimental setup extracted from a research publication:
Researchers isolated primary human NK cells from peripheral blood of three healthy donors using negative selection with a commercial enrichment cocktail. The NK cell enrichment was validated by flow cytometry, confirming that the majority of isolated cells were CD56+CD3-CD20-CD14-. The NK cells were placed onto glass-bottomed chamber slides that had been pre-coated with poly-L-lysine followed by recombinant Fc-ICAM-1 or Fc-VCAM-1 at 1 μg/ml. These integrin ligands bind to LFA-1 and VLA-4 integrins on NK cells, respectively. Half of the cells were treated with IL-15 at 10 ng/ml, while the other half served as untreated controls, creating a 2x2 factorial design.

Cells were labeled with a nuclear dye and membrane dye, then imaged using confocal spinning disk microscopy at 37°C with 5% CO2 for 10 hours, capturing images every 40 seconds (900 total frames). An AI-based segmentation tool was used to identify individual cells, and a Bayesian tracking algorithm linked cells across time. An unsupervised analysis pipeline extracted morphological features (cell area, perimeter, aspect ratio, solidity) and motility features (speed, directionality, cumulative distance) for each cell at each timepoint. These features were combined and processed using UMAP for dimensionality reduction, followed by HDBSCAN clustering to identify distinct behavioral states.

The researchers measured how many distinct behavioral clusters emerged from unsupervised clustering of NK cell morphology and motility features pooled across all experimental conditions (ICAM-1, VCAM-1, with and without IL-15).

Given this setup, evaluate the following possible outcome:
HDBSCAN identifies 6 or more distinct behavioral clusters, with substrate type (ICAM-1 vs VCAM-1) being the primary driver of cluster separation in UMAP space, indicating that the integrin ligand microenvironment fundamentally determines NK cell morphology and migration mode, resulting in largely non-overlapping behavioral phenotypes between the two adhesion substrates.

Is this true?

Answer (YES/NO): NO